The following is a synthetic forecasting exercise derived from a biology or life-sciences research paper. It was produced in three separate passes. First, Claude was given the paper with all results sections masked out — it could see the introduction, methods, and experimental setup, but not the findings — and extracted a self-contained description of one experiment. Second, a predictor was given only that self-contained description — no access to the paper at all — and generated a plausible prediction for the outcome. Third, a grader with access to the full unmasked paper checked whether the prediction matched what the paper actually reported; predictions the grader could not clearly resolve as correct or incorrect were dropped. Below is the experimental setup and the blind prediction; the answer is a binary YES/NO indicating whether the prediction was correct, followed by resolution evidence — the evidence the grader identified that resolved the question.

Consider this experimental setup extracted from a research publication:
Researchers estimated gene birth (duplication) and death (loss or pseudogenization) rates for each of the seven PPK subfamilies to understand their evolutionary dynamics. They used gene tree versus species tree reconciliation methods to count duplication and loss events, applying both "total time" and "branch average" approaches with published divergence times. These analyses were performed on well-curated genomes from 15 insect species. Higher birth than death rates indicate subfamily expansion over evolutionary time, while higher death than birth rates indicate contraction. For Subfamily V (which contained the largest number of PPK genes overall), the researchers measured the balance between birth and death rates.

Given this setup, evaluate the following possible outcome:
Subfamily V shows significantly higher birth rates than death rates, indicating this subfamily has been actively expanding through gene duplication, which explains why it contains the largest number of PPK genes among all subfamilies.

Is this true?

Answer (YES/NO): YES